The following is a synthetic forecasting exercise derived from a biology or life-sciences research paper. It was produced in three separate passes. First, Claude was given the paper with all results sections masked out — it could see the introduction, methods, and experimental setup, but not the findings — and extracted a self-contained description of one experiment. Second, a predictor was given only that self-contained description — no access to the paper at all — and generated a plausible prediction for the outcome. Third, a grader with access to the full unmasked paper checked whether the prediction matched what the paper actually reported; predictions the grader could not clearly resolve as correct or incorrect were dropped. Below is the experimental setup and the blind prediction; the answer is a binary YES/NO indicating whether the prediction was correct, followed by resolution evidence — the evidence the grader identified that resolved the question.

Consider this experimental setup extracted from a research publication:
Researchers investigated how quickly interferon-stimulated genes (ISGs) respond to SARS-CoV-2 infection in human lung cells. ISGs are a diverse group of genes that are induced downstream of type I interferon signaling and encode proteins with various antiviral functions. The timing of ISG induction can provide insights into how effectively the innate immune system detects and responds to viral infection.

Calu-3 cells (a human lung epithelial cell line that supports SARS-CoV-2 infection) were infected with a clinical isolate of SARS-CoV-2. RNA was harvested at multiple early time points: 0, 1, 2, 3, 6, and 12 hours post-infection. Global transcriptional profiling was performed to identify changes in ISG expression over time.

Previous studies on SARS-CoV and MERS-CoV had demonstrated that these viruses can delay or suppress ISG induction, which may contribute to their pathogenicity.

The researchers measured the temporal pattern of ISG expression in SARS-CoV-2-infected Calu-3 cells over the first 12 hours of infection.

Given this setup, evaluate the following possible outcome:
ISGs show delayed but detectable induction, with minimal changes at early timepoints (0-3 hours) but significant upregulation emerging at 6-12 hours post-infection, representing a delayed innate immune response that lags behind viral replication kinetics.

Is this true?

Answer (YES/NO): YES